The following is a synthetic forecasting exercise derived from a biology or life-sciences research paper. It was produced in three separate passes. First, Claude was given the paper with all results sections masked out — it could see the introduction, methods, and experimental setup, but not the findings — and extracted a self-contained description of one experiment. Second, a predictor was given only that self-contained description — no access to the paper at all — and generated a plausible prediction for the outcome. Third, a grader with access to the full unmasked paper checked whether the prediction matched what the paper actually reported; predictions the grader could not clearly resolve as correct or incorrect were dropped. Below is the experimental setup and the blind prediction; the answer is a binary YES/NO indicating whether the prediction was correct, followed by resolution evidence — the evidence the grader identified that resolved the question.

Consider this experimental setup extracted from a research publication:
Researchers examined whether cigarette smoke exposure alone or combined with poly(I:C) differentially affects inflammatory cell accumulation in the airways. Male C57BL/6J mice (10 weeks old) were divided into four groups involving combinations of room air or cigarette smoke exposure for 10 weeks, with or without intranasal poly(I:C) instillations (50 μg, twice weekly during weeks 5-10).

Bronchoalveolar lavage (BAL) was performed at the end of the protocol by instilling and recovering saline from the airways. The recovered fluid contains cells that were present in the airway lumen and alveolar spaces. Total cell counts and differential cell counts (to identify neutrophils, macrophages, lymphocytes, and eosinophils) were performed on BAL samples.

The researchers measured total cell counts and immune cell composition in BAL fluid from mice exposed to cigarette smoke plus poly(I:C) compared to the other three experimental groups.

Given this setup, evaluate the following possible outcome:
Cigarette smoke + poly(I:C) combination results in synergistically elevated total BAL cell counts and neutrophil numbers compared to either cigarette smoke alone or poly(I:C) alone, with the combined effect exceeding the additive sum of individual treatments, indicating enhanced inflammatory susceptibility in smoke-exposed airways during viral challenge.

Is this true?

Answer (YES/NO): YES